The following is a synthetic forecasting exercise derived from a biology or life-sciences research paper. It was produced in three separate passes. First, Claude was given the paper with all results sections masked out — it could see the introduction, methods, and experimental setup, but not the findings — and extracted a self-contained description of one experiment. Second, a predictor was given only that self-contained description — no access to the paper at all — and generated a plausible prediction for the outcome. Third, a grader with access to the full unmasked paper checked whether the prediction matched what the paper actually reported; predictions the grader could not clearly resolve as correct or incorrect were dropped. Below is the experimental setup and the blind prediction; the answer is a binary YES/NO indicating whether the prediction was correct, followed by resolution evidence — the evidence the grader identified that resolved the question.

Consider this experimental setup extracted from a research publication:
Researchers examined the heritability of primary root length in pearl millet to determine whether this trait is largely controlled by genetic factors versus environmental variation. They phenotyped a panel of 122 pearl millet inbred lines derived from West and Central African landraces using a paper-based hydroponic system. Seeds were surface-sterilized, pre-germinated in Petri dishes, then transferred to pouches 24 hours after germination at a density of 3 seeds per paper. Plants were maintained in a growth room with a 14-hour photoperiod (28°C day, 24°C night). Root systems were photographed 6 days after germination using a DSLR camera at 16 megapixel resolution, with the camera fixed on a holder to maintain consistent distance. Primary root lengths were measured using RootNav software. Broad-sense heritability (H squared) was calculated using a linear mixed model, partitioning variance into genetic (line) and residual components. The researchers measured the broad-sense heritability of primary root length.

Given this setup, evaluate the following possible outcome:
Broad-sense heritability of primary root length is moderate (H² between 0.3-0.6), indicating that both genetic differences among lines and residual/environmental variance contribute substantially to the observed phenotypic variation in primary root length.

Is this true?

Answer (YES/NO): YES